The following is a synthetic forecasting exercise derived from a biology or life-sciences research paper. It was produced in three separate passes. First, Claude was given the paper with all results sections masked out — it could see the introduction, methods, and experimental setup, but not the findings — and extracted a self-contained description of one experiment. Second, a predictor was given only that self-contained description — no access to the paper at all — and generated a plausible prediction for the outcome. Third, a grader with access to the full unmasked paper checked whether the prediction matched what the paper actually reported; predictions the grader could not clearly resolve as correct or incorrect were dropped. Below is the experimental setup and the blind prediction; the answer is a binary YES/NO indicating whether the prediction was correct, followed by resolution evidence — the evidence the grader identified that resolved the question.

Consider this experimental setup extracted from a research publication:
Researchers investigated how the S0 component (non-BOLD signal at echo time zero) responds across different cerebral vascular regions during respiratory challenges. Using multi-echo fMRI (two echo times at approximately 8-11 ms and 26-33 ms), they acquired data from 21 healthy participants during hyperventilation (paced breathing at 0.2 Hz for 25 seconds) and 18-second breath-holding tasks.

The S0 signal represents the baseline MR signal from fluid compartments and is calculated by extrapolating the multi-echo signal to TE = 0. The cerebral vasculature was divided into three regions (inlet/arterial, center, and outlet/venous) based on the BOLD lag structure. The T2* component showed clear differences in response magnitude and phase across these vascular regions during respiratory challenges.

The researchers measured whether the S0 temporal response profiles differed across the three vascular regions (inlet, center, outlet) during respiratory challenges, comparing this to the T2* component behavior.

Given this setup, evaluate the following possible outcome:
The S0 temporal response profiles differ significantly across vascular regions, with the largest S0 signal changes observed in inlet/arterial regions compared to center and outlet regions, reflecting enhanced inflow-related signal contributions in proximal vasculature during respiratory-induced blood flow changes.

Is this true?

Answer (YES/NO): NO